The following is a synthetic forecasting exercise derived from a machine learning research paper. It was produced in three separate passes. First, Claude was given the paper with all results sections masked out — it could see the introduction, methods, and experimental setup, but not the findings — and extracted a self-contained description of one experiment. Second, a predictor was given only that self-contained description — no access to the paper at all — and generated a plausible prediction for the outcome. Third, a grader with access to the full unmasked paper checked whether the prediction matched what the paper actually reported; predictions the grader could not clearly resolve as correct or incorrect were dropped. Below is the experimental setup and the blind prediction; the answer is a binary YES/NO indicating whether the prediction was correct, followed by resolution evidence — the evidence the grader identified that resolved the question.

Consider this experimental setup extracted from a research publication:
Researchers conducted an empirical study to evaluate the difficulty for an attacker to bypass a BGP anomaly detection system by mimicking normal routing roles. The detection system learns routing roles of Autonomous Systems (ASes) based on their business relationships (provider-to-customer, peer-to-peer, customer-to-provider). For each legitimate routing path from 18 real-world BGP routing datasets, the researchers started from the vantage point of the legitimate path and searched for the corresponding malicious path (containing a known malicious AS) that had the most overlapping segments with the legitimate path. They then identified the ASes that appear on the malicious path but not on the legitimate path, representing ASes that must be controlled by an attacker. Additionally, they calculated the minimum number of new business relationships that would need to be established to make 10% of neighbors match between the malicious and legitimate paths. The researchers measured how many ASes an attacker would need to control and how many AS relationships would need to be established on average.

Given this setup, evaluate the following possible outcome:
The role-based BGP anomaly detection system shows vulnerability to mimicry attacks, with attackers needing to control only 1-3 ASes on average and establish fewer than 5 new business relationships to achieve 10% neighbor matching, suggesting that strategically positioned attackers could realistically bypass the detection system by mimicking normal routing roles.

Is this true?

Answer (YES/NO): NO